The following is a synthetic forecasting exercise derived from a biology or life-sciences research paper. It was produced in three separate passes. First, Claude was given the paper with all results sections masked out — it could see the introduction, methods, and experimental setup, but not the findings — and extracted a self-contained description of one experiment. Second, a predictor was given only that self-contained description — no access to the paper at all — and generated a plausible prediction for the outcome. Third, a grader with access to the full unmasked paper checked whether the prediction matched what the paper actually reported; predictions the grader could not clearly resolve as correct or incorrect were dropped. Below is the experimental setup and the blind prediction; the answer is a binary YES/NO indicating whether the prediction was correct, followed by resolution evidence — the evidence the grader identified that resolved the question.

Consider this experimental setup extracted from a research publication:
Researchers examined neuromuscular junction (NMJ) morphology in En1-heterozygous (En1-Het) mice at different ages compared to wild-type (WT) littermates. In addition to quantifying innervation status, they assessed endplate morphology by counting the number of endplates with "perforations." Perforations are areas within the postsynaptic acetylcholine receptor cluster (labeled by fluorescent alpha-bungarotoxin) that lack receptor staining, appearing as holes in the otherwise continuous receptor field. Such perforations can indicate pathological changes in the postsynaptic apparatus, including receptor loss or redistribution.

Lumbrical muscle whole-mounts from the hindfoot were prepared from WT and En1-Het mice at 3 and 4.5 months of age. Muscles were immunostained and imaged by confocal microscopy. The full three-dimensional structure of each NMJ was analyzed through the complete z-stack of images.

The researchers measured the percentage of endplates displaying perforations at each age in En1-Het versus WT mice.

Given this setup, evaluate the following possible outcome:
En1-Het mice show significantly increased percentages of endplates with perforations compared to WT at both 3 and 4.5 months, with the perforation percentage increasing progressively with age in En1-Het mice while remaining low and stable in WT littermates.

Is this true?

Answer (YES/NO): NO